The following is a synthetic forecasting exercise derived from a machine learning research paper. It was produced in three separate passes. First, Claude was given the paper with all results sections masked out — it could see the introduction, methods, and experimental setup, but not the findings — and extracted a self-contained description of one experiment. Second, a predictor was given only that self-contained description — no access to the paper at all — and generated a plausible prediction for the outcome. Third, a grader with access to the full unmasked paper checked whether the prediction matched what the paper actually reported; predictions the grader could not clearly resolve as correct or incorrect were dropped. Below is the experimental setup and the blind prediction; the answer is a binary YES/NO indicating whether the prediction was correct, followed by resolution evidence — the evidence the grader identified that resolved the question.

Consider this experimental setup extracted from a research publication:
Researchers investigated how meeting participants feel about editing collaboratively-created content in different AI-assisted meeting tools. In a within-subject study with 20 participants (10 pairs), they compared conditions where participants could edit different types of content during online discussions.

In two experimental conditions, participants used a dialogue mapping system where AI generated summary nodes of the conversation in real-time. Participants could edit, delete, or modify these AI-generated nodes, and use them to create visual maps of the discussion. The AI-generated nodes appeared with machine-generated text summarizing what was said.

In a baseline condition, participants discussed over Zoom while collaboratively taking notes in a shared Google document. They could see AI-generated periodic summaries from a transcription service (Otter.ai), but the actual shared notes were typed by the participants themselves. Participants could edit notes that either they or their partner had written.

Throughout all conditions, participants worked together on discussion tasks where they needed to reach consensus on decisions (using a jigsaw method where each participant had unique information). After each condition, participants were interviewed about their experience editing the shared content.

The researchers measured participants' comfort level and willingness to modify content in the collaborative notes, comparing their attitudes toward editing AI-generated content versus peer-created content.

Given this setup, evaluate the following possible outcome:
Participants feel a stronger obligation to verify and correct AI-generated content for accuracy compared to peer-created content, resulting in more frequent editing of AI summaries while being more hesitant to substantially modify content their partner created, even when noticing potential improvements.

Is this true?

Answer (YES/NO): NO